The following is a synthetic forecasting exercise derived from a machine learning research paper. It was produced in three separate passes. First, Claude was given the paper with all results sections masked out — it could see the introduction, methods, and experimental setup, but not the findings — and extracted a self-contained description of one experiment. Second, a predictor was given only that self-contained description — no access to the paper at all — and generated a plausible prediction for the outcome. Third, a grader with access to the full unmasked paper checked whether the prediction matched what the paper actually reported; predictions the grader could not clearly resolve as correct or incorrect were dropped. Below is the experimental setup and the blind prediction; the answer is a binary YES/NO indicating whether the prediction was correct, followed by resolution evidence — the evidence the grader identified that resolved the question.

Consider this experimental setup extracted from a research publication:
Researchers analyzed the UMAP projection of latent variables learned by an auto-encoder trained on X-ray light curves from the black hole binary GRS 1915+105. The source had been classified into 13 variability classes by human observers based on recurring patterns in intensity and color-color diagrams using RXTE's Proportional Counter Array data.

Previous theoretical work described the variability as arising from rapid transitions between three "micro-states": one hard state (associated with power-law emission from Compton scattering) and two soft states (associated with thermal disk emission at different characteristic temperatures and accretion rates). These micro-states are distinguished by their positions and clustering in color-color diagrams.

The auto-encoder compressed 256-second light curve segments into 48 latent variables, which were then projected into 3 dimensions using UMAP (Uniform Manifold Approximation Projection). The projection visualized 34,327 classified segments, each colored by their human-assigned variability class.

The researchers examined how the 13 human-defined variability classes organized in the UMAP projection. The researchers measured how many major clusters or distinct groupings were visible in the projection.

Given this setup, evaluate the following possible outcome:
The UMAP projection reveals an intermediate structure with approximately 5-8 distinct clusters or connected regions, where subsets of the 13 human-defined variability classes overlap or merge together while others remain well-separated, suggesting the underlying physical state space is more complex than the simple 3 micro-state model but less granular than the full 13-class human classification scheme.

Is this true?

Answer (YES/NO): NO